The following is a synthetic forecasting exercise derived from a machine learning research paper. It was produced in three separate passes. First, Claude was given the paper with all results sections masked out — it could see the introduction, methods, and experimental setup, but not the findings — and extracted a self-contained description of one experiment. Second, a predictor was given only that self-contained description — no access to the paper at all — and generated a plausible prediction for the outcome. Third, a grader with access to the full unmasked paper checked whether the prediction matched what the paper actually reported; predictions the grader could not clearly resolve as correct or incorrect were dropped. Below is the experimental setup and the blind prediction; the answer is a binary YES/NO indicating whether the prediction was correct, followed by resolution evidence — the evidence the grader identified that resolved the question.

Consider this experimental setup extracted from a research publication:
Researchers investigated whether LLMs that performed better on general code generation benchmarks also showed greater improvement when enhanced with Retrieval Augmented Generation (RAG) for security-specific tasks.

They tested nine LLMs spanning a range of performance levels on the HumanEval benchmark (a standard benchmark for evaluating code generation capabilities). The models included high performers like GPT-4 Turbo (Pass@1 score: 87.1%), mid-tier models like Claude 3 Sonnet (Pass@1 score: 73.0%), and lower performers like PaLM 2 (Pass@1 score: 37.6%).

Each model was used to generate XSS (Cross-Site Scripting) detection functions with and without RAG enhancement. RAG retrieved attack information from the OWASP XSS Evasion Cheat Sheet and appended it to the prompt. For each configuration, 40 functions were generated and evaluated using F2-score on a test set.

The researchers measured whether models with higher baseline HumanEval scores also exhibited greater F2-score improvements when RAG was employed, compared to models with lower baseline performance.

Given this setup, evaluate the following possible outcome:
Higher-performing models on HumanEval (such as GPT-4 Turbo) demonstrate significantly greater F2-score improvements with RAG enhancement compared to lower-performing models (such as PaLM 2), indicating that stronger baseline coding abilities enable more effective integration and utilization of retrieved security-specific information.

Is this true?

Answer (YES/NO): YES